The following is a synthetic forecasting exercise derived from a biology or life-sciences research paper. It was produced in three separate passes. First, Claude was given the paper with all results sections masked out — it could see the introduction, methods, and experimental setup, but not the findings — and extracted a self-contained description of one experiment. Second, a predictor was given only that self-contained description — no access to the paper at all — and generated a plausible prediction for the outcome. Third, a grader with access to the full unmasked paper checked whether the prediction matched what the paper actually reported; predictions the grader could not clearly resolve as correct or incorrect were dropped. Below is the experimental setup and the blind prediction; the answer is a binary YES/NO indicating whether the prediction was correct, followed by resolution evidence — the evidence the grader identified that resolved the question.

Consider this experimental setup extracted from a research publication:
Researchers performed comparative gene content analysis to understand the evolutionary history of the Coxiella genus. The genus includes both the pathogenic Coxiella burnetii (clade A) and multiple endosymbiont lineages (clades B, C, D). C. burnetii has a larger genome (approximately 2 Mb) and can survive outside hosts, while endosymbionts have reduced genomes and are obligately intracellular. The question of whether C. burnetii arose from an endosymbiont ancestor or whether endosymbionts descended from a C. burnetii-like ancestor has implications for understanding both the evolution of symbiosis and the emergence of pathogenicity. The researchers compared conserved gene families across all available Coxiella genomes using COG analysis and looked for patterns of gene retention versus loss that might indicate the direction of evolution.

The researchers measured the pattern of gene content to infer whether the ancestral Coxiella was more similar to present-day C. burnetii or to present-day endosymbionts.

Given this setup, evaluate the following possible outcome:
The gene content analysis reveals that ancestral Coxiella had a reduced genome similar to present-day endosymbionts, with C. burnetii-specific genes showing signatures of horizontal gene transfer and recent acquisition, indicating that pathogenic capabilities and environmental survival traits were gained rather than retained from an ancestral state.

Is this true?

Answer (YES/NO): NO